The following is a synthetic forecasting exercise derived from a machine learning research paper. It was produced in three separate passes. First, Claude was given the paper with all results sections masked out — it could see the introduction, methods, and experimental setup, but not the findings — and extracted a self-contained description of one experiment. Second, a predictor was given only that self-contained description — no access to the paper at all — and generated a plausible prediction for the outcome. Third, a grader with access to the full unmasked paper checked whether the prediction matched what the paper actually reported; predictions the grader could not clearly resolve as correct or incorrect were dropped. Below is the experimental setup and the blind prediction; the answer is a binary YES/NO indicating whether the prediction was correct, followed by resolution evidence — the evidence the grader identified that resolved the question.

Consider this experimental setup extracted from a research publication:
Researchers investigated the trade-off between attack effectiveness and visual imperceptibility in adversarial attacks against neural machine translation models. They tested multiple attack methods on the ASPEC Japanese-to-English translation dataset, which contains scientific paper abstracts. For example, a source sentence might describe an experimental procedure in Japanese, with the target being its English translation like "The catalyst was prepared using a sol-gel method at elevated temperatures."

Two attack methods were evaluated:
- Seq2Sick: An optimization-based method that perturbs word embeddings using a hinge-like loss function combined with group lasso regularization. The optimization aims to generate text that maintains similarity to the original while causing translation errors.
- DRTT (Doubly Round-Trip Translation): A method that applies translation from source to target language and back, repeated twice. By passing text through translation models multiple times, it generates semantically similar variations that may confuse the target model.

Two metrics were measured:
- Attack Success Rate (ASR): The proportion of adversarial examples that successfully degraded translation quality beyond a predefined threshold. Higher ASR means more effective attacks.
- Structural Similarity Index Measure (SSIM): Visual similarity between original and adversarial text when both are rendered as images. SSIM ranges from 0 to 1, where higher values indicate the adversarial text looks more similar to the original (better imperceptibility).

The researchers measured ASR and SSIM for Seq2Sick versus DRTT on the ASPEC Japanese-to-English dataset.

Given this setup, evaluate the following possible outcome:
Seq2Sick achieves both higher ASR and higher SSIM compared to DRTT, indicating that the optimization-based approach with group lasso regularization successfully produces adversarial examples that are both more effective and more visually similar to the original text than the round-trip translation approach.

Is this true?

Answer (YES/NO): NO